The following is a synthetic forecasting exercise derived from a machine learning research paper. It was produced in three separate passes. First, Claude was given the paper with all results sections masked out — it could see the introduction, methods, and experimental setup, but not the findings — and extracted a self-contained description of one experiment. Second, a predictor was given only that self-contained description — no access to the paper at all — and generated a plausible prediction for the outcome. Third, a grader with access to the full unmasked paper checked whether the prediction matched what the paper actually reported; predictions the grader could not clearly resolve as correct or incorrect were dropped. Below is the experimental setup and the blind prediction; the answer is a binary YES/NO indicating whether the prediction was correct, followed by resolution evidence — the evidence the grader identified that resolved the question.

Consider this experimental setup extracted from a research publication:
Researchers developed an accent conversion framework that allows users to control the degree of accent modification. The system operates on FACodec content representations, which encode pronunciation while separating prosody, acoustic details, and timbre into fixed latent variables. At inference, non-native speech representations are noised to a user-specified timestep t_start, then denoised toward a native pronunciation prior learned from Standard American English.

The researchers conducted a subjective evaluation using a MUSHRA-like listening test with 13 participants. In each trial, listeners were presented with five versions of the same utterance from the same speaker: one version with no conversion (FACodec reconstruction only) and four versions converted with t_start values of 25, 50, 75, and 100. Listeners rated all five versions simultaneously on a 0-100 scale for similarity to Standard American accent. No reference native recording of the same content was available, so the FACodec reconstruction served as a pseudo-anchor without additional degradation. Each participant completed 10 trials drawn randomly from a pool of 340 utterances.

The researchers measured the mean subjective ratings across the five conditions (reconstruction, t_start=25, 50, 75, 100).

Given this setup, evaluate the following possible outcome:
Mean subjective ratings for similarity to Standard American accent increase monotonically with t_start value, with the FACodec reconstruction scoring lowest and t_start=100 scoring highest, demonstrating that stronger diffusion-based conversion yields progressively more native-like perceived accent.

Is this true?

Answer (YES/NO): YES